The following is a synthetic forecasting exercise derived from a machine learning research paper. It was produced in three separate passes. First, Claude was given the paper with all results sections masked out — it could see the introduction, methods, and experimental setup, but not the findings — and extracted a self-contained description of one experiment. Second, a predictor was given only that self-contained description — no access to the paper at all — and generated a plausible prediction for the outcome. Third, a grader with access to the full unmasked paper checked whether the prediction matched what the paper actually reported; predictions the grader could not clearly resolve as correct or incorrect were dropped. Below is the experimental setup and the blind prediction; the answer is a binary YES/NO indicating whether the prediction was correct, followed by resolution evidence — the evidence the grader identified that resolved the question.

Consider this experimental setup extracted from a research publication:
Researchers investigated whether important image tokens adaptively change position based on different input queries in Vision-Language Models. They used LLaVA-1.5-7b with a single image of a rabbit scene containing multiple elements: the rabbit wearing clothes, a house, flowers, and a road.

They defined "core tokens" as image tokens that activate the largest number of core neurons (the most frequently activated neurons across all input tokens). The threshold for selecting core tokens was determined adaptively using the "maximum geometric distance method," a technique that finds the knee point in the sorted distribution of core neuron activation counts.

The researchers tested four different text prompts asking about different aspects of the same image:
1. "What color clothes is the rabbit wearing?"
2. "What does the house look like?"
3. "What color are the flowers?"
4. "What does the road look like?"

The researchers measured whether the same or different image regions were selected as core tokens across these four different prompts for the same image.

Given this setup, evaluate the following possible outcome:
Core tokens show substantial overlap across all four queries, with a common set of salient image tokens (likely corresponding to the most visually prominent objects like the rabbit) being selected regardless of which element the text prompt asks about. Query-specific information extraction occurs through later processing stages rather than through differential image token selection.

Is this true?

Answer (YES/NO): NO